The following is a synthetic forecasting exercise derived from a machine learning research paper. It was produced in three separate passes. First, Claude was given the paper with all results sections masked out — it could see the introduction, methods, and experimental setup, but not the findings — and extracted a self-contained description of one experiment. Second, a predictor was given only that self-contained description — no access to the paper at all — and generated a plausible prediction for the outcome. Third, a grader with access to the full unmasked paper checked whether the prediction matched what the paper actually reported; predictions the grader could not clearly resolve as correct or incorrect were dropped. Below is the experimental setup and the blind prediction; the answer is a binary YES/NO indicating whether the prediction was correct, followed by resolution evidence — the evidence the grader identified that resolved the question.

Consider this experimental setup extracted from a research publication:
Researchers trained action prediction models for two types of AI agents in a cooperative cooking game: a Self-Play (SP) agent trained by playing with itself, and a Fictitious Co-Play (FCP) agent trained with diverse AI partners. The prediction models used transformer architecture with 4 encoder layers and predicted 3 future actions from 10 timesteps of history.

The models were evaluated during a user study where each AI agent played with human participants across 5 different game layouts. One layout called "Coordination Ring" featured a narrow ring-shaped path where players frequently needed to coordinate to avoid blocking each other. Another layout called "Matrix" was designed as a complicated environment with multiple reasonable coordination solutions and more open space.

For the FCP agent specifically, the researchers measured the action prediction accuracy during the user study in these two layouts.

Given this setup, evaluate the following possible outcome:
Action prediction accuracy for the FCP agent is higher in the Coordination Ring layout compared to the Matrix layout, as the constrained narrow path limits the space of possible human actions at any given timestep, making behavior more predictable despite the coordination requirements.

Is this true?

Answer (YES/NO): YES